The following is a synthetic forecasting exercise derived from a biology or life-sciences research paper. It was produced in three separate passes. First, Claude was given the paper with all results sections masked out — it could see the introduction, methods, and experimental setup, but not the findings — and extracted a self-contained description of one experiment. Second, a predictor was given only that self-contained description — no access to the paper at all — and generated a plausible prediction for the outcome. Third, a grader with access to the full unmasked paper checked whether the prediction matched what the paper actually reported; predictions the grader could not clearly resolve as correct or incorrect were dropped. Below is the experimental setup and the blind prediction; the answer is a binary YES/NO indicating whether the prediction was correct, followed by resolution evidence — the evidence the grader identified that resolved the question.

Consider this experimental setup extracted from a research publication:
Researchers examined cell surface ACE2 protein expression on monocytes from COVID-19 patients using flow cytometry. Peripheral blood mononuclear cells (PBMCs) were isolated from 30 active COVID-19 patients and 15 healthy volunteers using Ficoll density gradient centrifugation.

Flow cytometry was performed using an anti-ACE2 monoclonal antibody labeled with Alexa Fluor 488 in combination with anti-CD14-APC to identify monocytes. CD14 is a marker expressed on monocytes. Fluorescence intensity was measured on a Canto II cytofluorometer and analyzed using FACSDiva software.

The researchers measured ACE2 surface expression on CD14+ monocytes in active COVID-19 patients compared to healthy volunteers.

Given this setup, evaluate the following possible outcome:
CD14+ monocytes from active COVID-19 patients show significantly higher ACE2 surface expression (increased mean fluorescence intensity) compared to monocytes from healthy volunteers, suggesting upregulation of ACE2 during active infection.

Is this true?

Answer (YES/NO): NO